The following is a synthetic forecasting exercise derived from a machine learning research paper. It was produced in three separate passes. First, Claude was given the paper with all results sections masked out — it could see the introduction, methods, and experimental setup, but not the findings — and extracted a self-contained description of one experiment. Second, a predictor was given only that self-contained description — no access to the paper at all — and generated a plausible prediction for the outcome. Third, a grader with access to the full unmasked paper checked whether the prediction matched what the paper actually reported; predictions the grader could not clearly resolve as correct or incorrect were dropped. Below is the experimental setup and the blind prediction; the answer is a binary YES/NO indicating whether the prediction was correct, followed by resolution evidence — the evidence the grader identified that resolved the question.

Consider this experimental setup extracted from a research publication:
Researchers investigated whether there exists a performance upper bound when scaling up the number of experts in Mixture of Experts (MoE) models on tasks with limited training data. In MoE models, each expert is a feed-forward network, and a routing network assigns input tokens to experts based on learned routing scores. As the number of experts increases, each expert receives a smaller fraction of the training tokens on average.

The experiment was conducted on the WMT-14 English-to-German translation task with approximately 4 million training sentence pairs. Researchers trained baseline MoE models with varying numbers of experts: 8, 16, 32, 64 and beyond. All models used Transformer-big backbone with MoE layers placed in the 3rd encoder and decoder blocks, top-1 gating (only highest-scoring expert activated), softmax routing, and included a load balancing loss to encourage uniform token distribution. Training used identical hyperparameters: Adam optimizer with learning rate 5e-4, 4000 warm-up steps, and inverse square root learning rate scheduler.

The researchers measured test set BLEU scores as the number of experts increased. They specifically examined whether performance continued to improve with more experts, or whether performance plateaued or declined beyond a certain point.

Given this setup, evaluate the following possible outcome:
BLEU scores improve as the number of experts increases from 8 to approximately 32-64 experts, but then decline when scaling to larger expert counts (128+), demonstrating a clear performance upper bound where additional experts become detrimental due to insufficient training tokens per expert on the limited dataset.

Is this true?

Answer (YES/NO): NO